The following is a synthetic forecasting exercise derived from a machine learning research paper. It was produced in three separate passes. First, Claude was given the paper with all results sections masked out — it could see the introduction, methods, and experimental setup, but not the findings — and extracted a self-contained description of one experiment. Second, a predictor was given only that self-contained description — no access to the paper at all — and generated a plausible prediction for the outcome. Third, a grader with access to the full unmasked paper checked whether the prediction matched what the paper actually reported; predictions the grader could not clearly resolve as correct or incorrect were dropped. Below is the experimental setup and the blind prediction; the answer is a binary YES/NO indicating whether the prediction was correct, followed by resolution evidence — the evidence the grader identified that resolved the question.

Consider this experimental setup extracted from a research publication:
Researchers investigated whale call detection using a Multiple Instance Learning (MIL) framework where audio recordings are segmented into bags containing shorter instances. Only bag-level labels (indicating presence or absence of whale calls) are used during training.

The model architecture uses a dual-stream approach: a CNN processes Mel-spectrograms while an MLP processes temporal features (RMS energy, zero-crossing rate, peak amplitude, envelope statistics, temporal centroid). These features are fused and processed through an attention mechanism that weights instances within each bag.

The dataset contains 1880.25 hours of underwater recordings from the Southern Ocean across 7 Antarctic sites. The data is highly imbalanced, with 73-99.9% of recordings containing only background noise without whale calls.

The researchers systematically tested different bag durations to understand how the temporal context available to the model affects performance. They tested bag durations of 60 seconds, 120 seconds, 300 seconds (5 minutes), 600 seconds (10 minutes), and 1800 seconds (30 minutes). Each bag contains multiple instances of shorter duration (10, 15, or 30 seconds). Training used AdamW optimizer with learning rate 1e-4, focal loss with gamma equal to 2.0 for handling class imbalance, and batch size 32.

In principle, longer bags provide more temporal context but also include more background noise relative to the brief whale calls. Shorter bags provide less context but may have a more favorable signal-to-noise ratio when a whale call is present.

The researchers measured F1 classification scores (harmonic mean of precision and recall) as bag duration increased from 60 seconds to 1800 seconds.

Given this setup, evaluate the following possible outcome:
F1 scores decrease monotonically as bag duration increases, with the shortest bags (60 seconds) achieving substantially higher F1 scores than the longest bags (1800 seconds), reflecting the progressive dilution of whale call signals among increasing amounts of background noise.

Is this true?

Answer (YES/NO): NO